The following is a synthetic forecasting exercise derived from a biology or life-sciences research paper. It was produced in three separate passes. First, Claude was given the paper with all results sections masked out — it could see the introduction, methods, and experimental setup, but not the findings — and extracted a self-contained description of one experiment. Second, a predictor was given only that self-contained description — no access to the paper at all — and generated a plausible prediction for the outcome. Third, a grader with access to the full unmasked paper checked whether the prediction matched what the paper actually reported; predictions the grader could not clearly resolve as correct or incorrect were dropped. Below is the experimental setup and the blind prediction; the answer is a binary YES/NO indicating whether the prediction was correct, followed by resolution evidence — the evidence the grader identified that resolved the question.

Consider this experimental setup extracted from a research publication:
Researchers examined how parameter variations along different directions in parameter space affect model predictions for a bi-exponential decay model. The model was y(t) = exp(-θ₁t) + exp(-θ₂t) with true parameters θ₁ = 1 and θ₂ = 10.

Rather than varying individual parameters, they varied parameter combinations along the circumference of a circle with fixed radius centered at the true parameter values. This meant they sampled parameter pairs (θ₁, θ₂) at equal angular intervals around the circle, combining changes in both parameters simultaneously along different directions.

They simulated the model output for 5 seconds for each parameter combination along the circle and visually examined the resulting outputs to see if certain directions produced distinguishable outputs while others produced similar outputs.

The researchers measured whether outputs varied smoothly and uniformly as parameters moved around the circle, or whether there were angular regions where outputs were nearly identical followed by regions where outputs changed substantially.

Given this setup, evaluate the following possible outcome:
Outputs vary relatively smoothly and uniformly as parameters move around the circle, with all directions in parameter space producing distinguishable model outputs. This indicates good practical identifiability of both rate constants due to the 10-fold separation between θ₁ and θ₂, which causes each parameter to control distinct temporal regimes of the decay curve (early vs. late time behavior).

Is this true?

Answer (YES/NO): NO